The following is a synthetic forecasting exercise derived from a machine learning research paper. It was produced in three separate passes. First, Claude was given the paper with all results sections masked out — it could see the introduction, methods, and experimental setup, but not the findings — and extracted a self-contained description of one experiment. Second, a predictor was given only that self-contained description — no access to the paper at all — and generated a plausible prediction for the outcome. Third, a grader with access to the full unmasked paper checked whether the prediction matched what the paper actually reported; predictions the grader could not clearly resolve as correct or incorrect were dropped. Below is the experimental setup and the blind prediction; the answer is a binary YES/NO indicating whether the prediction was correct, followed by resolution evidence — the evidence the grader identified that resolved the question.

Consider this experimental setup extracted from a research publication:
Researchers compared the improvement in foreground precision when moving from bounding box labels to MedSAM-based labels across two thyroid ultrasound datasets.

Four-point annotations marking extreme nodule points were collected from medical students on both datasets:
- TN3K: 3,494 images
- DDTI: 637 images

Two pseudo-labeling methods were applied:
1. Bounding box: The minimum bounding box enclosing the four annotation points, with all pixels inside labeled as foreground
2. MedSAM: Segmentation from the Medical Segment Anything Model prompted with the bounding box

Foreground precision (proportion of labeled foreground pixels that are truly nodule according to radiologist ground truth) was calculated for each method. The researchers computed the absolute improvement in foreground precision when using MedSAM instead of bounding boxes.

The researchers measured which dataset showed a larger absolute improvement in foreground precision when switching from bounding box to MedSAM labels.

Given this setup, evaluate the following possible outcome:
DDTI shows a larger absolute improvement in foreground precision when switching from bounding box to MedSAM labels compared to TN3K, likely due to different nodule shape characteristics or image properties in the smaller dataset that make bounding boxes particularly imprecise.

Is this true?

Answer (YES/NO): NO